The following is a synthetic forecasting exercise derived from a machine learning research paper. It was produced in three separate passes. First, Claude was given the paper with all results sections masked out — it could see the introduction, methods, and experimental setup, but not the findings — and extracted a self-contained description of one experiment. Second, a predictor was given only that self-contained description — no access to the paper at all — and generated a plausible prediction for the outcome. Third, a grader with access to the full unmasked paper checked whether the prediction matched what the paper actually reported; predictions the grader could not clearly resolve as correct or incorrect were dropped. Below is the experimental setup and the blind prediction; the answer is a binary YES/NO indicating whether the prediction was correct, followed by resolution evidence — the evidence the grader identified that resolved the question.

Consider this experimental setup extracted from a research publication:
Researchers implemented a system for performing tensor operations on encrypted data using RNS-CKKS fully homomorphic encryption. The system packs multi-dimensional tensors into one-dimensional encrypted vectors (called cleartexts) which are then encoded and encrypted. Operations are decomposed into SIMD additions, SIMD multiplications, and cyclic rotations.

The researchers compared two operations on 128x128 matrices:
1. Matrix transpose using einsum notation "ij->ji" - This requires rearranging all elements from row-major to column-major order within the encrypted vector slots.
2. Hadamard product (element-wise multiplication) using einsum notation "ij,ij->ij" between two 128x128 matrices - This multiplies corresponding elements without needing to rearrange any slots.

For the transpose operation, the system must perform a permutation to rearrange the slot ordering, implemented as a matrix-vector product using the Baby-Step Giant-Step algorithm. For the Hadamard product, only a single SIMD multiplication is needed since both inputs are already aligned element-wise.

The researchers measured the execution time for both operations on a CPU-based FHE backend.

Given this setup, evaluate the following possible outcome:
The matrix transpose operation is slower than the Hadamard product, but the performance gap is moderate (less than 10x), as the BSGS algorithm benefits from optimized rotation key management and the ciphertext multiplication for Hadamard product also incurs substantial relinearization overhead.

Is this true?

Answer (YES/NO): NO